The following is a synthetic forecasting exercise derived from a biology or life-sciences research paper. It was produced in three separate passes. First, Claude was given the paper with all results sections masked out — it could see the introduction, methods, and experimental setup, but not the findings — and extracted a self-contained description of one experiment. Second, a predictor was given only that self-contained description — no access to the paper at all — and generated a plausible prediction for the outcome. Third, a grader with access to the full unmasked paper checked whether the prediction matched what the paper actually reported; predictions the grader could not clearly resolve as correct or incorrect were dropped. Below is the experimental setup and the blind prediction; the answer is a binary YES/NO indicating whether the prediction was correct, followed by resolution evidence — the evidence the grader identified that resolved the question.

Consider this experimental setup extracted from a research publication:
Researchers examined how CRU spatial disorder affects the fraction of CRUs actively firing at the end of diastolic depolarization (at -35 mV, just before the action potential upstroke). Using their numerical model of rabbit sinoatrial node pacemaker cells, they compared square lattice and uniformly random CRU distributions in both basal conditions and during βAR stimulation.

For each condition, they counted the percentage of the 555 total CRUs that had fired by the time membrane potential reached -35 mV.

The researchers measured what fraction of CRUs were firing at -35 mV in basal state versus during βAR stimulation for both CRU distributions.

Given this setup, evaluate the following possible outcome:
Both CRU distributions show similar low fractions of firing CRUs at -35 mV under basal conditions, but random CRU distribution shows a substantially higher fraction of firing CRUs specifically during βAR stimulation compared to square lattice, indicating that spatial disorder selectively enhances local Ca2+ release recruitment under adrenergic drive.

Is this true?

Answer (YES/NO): NO